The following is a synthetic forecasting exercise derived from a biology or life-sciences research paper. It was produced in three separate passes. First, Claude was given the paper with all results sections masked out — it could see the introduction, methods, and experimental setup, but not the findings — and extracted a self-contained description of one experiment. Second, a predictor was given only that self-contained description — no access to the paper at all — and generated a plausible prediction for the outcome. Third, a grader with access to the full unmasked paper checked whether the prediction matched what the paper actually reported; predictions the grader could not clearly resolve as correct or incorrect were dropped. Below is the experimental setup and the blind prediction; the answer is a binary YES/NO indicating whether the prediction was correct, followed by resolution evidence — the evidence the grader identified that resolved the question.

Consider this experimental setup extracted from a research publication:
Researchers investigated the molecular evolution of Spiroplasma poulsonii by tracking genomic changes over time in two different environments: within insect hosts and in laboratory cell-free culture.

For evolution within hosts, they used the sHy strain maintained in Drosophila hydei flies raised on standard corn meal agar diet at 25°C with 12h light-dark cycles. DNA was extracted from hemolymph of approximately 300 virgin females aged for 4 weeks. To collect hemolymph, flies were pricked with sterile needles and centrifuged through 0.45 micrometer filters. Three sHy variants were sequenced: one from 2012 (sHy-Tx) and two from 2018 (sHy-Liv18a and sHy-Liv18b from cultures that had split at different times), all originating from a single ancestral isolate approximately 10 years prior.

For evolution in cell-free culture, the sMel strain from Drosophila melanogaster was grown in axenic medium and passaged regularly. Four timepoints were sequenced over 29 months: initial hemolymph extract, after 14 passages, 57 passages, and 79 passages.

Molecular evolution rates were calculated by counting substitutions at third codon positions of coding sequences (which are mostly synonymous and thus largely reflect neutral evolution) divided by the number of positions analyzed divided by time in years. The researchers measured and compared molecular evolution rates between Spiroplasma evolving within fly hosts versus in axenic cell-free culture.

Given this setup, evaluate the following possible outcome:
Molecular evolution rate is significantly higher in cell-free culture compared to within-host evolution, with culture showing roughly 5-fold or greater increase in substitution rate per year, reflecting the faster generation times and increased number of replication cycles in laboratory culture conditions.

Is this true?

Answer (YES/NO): NO